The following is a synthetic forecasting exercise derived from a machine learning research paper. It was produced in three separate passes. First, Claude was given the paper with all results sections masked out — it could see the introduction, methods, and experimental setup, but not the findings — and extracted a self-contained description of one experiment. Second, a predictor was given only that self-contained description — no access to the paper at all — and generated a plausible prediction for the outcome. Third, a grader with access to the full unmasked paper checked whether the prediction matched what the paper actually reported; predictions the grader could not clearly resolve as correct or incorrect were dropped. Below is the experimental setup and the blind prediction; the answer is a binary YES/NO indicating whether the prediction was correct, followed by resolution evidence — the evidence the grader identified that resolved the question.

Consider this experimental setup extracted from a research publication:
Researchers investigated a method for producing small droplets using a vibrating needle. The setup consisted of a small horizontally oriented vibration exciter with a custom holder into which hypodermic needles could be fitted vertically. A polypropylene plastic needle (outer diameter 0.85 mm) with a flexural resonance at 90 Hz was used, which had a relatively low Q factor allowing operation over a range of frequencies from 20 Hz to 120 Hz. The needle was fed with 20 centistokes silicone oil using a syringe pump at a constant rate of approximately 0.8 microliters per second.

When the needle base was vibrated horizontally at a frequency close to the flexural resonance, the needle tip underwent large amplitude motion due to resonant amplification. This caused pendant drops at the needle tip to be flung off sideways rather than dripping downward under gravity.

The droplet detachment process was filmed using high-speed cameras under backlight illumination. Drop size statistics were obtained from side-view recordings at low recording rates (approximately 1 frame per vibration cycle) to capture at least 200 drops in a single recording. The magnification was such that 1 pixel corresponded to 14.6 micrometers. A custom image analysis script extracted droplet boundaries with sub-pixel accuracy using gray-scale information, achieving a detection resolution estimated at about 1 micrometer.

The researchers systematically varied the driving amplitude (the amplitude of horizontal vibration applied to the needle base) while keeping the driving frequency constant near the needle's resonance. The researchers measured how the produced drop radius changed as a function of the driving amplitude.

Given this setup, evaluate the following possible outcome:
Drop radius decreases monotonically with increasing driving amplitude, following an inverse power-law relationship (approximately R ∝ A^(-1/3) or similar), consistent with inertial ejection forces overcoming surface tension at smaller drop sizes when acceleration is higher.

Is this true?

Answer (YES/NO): NO